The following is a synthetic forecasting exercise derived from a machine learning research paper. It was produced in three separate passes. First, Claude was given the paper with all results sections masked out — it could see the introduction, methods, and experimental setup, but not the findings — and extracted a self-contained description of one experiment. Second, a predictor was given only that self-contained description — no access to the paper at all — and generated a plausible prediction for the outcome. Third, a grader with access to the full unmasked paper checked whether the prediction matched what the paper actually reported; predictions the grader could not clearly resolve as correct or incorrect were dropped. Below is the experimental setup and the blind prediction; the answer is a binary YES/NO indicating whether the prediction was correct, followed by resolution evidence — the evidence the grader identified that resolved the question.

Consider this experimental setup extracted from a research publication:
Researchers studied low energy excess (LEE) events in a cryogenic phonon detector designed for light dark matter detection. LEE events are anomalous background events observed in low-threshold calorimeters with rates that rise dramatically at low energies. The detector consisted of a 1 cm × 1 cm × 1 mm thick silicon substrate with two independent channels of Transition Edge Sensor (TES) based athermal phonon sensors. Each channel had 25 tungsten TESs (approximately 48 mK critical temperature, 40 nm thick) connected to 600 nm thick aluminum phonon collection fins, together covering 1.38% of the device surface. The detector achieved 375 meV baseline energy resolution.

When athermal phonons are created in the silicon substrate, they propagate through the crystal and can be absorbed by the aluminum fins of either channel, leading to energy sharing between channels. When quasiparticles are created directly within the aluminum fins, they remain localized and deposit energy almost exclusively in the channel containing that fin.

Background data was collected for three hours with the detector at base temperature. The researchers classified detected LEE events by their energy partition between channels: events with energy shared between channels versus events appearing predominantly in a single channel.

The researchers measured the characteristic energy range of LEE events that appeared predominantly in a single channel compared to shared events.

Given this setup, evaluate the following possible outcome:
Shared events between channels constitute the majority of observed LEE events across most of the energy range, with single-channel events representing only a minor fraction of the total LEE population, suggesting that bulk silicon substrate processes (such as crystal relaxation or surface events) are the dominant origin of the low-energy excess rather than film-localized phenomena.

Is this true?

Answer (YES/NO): NO